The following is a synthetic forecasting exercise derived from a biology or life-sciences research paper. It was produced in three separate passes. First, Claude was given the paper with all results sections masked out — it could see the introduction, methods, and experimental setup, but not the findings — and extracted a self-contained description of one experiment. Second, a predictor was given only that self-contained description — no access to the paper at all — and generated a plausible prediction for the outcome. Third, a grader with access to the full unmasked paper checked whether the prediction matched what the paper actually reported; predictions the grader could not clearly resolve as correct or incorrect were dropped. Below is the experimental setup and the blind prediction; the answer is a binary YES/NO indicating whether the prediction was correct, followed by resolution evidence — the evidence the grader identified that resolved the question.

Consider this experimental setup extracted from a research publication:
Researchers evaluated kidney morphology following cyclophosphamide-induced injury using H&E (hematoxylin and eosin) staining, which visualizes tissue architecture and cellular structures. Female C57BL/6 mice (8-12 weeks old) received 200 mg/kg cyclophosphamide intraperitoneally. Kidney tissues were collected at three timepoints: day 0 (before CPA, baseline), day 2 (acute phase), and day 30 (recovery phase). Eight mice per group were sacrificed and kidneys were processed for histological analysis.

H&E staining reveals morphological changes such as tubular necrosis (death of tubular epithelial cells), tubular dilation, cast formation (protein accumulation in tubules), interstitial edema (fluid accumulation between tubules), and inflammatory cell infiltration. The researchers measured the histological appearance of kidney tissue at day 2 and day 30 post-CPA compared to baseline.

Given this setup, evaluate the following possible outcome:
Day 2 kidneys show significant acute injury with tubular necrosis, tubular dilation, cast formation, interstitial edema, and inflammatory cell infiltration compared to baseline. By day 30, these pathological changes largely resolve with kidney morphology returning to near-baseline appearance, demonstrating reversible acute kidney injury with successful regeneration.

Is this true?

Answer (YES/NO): NO